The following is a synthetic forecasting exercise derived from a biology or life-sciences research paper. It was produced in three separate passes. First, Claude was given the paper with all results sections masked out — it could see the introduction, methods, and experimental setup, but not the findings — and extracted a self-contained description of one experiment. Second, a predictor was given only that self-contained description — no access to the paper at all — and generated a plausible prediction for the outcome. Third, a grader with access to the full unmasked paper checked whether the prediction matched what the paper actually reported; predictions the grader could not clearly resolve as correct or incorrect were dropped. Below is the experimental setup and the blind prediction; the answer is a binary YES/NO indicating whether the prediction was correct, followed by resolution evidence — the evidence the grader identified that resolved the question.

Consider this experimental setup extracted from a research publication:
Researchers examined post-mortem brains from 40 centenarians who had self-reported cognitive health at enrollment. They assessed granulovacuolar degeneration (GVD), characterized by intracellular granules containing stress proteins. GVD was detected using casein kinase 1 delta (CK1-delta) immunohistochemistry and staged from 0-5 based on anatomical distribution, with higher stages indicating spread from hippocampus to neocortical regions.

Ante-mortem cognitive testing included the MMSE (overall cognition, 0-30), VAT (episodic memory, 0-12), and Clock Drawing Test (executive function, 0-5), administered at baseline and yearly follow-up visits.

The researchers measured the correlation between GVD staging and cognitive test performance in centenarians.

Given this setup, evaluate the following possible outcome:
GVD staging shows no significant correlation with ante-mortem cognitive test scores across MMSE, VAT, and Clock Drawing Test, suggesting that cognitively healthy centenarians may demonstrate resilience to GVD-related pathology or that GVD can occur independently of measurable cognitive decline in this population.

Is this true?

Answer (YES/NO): NO